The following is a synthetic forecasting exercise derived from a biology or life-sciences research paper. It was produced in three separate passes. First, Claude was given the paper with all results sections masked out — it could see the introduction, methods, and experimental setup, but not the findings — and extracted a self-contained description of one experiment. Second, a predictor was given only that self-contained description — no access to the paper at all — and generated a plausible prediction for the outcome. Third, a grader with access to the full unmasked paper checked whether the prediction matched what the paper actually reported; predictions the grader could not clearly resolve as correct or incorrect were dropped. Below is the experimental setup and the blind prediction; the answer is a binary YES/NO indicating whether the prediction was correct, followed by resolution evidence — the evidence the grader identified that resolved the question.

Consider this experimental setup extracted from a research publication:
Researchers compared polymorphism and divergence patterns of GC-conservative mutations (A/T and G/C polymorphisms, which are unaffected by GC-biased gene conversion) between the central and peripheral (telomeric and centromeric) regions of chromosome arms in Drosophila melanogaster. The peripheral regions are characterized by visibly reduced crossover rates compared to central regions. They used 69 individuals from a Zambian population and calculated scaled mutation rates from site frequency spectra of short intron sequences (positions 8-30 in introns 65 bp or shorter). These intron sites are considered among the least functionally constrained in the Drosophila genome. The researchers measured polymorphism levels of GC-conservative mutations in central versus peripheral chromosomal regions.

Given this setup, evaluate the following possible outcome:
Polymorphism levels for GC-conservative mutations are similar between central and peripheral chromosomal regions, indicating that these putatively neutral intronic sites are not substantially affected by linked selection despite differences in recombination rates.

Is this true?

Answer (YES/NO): NO